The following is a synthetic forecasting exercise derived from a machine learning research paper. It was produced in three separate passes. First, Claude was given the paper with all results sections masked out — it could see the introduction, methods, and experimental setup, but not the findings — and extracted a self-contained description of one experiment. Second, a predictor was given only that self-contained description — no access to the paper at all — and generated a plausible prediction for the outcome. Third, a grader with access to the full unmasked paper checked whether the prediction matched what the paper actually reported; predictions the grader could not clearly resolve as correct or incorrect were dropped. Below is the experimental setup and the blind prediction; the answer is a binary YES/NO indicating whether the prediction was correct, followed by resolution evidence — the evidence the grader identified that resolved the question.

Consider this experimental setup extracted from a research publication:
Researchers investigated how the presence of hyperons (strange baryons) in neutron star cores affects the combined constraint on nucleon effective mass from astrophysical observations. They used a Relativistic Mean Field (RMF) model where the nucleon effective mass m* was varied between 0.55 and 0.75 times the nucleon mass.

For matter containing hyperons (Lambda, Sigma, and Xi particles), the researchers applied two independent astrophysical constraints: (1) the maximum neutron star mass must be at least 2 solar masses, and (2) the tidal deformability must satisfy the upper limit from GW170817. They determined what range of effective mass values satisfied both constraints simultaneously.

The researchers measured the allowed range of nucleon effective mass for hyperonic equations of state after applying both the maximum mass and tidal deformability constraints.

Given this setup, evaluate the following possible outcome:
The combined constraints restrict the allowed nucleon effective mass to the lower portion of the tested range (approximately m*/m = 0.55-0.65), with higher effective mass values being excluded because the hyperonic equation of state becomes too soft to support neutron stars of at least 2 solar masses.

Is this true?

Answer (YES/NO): NO